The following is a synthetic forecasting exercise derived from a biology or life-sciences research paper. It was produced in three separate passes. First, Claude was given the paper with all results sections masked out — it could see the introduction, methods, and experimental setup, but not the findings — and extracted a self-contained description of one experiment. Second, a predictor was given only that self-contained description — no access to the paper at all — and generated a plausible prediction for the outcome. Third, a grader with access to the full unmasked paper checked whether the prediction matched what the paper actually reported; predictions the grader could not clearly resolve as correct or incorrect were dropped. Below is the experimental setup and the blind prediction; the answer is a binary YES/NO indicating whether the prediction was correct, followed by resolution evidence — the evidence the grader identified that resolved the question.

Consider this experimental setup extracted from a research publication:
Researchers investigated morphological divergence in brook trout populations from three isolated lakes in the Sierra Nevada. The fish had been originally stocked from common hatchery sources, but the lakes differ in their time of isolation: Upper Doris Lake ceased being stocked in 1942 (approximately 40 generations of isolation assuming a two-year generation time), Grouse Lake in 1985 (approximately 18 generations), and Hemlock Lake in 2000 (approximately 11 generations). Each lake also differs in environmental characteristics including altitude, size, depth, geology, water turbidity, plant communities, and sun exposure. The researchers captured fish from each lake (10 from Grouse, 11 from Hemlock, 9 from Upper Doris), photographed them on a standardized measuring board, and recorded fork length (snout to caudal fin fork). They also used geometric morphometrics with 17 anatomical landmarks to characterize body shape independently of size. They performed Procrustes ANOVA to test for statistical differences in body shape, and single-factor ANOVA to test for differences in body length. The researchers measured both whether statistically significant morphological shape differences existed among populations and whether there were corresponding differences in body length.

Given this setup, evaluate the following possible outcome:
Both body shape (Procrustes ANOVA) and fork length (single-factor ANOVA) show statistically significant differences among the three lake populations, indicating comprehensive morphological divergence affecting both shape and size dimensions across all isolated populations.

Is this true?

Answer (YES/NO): NO